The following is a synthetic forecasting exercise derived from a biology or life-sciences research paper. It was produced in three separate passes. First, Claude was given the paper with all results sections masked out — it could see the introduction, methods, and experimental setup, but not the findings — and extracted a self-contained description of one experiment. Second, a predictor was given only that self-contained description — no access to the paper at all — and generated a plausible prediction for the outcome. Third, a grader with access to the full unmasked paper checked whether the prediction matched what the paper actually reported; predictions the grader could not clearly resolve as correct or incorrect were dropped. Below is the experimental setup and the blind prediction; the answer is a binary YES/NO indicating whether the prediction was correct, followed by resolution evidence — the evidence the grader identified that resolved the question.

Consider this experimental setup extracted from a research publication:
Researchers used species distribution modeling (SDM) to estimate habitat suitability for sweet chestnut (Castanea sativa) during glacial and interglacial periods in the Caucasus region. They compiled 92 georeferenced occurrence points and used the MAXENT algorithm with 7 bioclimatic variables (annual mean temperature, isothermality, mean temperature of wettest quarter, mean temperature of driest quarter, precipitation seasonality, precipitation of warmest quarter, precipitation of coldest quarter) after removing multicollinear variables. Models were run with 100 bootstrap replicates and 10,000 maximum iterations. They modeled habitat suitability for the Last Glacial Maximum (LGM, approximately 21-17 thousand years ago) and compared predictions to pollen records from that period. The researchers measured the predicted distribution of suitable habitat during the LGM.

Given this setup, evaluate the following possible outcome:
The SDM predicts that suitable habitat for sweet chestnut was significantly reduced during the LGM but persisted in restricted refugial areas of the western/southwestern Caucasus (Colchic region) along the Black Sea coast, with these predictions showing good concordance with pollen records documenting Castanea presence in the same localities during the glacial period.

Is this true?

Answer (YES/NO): YES